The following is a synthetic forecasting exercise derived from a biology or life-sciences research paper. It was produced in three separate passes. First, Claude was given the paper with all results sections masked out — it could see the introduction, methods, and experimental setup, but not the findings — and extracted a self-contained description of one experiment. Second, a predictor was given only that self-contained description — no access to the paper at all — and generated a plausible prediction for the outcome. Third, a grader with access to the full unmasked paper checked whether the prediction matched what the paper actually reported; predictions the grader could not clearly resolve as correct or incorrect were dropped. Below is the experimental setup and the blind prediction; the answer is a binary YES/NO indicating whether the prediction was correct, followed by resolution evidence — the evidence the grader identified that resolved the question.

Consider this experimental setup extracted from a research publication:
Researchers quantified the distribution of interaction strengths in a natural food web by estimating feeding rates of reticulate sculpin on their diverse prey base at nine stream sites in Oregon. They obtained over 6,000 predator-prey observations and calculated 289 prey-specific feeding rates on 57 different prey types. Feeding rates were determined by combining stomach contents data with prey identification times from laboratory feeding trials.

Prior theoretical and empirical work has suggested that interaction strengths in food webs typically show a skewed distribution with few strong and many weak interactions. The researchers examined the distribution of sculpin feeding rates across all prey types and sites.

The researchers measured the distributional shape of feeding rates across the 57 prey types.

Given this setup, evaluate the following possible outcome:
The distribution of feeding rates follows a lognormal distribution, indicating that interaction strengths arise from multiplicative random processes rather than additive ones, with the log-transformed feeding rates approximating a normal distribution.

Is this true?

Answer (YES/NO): NO